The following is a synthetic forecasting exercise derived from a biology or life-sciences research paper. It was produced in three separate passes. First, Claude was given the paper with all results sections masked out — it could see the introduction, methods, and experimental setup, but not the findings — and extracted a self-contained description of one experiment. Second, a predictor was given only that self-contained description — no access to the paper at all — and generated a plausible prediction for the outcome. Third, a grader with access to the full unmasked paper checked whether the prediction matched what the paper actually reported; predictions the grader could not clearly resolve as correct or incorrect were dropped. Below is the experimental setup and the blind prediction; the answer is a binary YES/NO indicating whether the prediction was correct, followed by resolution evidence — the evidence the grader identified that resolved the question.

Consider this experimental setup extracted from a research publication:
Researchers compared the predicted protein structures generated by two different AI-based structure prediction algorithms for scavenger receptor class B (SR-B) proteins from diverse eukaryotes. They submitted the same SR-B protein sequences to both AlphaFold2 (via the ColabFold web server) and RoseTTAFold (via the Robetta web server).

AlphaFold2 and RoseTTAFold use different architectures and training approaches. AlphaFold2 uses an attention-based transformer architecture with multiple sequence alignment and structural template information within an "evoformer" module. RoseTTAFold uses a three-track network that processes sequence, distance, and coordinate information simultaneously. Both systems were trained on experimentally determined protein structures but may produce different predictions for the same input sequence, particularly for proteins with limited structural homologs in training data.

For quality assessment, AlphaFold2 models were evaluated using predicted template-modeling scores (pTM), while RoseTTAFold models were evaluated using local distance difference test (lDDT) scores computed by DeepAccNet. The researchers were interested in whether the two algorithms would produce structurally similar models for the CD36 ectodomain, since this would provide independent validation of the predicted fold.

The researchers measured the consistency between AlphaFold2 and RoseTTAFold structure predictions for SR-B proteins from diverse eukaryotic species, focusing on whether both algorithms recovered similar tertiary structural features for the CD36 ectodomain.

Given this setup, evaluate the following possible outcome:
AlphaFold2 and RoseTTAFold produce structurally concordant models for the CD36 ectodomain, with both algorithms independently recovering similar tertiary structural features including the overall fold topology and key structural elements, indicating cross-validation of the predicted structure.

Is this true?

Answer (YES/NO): YES